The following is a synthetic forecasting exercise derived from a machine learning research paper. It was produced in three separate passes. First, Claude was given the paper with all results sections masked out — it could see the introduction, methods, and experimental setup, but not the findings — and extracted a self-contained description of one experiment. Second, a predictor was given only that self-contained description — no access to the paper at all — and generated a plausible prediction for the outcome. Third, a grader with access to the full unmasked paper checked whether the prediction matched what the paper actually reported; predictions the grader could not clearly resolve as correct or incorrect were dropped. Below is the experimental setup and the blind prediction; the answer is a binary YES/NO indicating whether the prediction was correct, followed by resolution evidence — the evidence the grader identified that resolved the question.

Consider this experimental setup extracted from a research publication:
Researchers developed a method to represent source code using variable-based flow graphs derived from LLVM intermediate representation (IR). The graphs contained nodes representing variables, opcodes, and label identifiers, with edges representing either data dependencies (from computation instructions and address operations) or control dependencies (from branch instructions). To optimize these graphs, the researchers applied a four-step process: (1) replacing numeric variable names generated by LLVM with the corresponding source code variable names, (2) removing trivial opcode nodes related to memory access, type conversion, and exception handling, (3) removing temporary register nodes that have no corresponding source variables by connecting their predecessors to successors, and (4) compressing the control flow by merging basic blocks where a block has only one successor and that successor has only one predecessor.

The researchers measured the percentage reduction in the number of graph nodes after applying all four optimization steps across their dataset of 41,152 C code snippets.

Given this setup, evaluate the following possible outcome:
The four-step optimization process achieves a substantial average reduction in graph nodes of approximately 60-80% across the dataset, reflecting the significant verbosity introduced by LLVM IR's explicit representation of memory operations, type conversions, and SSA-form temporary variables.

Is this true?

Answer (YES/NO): NO